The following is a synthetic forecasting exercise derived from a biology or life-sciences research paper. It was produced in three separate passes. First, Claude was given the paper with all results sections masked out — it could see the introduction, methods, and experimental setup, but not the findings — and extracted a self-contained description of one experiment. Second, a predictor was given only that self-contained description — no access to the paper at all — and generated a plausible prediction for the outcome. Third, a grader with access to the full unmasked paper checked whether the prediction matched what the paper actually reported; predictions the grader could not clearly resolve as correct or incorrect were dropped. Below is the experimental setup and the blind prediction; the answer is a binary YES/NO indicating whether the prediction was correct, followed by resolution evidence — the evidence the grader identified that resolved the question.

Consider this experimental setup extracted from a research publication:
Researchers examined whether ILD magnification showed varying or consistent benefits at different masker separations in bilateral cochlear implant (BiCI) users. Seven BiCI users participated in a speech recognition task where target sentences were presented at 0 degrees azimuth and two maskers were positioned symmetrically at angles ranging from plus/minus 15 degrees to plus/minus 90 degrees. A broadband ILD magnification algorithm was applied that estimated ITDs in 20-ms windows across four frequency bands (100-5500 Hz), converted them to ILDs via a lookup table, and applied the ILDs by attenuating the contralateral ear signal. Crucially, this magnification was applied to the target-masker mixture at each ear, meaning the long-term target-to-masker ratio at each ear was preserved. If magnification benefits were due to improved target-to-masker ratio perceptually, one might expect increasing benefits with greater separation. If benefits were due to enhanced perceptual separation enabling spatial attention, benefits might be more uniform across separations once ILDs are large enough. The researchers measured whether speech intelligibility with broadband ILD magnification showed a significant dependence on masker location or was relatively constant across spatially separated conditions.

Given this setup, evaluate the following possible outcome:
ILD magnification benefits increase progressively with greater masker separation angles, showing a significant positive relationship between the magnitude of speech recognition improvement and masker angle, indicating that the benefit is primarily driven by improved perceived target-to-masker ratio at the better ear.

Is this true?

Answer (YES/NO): NO